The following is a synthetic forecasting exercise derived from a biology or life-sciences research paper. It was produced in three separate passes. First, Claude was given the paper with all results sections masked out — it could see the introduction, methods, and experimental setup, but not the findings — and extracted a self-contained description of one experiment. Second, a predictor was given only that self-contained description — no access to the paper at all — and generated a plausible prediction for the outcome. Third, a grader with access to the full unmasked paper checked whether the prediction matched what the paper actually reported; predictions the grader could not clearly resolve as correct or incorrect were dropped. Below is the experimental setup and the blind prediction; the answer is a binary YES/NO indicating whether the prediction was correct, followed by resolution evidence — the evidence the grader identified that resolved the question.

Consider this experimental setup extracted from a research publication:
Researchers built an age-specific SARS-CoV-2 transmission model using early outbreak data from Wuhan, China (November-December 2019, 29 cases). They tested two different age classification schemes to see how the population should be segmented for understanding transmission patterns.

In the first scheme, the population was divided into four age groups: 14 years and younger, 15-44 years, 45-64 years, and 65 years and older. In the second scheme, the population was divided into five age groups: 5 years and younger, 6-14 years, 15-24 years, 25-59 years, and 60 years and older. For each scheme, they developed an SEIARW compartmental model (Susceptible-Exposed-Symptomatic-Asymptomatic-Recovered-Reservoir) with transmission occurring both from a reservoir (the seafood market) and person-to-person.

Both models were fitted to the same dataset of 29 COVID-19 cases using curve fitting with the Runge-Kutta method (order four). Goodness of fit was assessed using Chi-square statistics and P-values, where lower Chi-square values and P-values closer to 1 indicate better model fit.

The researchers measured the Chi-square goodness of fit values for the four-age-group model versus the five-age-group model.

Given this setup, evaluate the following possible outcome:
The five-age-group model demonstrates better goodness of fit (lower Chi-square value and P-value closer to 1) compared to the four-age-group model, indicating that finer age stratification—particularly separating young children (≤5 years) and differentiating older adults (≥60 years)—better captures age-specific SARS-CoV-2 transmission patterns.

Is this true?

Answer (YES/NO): NO